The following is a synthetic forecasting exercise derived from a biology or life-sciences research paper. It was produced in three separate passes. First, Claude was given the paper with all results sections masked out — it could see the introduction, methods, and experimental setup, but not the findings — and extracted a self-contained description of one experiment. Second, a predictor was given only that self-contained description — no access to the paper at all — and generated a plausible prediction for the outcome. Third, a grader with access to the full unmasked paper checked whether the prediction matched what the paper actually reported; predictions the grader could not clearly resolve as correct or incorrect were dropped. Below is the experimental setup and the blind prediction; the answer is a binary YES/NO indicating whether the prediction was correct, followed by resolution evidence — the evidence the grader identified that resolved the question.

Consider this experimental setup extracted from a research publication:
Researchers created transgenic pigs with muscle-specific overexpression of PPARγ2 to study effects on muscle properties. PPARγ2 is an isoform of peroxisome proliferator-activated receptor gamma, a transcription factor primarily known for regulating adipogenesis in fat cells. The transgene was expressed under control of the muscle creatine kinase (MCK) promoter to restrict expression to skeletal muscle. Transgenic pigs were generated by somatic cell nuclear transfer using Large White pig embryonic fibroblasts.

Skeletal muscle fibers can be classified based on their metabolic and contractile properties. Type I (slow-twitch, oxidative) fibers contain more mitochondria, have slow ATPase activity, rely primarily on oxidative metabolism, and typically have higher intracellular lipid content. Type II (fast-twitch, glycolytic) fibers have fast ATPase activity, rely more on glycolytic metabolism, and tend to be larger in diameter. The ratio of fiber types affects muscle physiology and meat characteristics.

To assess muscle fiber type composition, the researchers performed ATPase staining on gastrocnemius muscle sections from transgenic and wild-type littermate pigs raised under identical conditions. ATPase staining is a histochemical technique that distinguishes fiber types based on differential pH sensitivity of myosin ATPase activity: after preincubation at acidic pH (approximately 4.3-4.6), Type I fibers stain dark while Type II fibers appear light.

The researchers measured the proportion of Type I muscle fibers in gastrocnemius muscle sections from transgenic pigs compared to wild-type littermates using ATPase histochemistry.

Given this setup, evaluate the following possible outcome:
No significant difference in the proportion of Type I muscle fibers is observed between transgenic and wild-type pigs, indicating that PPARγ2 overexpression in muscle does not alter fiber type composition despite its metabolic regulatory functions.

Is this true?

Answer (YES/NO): NO